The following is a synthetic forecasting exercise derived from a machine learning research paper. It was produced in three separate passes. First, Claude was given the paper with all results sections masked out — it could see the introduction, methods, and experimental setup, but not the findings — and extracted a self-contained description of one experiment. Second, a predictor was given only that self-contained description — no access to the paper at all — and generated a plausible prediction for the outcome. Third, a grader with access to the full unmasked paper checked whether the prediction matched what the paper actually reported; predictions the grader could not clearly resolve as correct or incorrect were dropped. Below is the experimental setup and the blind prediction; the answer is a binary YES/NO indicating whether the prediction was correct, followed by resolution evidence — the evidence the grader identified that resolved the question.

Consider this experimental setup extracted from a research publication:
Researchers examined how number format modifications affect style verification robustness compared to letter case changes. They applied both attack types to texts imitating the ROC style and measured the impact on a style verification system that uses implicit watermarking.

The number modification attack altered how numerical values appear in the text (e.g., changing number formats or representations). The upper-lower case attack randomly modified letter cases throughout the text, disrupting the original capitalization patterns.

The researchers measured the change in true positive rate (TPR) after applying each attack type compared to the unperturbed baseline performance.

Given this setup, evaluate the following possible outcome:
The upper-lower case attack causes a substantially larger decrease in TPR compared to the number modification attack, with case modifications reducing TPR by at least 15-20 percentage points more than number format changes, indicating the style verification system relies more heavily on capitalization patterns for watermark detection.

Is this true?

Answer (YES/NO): NO